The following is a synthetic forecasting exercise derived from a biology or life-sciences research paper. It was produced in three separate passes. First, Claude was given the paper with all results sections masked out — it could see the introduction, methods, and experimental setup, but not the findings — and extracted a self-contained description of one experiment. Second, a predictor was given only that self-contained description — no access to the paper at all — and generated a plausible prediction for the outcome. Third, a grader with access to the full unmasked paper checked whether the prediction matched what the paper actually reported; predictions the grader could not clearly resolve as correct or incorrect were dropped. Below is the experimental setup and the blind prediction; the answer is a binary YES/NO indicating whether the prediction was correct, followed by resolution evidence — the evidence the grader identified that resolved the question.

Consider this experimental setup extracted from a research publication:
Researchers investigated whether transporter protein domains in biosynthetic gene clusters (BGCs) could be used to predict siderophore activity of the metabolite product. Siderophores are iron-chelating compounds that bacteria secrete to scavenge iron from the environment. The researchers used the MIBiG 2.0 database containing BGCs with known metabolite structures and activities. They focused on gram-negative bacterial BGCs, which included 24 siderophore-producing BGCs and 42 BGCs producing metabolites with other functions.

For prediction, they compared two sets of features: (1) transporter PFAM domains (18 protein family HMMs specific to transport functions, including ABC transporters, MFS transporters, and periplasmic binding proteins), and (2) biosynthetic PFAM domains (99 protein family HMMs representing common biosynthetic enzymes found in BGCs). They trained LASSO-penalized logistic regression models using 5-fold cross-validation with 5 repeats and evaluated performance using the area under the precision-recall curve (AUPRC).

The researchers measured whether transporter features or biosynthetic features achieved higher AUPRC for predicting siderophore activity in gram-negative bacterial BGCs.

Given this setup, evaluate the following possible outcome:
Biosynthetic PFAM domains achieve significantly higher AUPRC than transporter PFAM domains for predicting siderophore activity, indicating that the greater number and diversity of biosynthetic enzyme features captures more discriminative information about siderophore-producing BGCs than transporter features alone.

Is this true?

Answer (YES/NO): NO